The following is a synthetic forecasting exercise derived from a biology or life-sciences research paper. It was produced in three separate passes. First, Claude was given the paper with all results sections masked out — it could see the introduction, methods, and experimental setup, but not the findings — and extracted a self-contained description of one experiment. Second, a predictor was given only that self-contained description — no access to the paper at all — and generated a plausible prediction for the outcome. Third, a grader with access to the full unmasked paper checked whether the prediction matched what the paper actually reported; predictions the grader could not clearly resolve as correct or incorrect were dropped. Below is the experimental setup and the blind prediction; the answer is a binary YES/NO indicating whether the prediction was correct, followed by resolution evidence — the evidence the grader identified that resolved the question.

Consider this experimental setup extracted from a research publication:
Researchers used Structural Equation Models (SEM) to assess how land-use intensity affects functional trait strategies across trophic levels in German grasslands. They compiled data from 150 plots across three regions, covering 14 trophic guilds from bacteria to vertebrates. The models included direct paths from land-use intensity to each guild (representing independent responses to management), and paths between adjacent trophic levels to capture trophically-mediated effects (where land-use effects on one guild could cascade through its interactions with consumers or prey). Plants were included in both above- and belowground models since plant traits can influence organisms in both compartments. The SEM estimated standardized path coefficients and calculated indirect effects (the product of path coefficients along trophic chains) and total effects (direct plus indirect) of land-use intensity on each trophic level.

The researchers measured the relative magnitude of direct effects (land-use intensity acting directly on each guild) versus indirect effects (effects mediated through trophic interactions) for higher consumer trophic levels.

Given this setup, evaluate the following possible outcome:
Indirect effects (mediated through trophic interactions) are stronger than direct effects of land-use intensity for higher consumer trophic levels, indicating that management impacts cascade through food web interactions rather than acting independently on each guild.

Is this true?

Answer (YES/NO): NO